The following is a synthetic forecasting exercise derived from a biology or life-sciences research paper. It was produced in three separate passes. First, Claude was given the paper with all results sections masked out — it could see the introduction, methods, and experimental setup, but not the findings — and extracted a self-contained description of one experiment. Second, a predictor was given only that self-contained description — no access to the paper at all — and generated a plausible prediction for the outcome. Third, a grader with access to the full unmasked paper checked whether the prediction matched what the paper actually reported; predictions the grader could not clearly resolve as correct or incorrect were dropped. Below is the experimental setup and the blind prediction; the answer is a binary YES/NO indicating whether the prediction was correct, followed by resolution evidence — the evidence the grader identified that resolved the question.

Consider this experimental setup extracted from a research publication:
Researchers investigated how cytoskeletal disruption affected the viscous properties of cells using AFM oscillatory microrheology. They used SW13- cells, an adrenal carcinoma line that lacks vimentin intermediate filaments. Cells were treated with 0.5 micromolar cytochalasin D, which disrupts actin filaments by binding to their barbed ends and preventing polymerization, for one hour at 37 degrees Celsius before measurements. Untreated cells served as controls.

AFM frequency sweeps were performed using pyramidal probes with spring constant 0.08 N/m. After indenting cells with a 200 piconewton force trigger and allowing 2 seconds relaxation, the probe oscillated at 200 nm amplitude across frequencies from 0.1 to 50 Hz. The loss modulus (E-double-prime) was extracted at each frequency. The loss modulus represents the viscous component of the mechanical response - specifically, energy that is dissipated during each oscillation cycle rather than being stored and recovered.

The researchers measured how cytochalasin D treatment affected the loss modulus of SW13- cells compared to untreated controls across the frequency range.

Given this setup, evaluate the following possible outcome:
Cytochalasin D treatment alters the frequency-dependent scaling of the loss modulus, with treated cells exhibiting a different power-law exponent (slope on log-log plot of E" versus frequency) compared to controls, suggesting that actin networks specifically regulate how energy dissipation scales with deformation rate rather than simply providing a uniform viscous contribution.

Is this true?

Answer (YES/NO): NO